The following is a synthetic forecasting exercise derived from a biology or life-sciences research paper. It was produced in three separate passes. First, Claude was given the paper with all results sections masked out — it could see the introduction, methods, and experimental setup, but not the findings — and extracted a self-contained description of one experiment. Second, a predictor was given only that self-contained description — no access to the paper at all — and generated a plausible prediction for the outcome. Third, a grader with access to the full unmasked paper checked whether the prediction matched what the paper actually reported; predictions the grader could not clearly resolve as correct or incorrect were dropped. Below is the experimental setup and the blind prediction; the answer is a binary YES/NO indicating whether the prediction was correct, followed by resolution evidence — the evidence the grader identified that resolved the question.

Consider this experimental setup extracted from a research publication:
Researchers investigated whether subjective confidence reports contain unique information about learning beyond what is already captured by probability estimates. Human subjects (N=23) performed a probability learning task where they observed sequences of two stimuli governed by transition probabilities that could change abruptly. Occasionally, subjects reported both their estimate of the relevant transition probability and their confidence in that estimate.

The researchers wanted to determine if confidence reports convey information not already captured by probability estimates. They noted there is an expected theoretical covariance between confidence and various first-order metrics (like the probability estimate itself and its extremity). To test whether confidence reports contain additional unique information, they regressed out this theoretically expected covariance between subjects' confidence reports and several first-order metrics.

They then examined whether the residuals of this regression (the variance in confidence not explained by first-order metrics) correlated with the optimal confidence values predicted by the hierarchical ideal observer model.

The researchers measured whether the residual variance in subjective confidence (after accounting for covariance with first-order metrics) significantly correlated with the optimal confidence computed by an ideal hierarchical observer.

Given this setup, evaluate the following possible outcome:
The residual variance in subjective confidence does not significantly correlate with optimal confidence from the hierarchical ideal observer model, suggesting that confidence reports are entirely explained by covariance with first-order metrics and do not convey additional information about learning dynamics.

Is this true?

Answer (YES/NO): NO